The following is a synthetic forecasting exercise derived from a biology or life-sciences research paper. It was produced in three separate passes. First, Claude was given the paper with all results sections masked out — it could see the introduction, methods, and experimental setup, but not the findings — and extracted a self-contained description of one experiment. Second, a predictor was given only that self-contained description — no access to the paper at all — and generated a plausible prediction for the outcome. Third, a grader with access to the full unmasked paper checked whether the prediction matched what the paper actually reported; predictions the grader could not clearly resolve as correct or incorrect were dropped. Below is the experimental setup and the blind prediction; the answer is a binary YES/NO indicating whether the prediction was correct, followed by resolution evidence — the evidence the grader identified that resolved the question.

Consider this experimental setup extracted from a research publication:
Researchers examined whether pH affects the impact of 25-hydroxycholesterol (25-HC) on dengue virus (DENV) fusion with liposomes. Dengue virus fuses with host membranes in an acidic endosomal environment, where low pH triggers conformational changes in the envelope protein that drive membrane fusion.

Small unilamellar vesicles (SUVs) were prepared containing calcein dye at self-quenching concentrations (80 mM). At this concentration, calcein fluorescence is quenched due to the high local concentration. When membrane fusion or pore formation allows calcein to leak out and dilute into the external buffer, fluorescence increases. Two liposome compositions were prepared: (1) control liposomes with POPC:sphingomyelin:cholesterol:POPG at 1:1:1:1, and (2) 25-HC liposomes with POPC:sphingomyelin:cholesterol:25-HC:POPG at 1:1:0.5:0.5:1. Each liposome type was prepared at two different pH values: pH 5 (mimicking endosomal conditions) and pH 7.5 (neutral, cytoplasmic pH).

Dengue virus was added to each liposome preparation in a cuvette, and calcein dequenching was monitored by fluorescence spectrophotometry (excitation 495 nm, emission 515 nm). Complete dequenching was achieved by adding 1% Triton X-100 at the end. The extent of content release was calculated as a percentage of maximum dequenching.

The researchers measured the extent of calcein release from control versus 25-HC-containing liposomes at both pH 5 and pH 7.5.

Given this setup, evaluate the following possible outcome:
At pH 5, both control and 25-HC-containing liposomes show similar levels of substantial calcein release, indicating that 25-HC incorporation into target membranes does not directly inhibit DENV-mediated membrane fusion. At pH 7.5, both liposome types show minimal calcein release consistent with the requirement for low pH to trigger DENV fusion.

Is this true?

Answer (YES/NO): NO